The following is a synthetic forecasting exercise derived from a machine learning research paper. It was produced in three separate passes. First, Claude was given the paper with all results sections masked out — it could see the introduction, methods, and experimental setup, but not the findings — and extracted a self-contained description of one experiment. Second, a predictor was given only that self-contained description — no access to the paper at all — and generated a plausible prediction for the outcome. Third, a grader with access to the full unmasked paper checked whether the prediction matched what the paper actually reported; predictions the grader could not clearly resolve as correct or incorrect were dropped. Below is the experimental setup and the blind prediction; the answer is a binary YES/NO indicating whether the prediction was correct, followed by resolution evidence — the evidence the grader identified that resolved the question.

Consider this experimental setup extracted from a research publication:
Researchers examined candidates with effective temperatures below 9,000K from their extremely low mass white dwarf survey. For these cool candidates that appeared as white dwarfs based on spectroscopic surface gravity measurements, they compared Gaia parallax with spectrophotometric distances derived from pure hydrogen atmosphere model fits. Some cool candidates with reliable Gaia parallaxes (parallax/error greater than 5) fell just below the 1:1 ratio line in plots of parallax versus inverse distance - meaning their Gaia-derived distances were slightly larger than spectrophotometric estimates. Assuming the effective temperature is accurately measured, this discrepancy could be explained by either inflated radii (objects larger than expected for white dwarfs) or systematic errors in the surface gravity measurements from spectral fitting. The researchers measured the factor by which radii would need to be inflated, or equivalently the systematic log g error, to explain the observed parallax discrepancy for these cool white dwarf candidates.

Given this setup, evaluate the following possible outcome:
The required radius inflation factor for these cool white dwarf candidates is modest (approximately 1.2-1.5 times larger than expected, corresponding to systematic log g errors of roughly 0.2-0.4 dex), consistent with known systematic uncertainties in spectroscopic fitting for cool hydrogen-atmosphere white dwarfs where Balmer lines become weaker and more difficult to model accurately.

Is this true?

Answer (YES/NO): NO